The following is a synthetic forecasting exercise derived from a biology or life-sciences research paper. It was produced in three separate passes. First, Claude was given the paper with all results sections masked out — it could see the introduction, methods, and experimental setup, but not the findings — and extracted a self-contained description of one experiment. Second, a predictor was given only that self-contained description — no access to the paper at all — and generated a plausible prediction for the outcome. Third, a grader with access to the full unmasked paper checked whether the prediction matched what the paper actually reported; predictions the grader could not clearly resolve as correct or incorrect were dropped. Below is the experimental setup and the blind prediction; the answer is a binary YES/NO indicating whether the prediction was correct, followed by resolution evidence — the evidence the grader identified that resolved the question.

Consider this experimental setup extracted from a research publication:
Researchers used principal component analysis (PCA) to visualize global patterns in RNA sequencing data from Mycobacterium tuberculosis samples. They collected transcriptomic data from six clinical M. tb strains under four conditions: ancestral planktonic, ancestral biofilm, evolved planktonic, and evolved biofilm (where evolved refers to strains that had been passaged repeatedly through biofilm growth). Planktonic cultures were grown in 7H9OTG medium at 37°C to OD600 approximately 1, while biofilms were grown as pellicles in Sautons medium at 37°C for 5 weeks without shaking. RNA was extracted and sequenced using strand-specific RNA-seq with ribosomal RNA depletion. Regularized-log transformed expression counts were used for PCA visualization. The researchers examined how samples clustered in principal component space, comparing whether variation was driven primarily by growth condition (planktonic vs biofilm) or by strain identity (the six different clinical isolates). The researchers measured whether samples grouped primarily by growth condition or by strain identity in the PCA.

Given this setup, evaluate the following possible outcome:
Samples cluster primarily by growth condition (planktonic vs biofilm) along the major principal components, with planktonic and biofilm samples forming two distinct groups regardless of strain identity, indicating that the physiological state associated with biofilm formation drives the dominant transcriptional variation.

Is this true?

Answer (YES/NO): NO